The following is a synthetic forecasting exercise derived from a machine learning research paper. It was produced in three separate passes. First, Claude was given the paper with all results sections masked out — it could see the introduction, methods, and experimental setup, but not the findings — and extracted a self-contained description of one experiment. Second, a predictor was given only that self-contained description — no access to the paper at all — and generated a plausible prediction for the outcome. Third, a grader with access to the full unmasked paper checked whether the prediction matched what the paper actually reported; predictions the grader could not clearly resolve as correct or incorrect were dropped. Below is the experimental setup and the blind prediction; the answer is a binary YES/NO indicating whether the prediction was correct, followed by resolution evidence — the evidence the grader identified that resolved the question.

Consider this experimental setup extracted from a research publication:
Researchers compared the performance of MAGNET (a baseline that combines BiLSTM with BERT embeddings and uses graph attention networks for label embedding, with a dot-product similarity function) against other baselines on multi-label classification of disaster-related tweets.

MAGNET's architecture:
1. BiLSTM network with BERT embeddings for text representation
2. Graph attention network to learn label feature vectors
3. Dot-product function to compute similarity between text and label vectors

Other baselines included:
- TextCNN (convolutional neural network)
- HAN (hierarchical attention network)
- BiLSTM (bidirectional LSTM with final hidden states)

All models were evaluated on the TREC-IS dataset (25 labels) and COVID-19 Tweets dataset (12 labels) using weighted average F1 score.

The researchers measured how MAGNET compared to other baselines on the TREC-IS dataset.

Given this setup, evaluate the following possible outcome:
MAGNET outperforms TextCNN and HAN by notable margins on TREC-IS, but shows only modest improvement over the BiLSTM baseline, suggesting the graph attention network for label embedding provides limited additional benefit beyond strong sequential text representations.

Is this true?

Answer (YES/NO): NO